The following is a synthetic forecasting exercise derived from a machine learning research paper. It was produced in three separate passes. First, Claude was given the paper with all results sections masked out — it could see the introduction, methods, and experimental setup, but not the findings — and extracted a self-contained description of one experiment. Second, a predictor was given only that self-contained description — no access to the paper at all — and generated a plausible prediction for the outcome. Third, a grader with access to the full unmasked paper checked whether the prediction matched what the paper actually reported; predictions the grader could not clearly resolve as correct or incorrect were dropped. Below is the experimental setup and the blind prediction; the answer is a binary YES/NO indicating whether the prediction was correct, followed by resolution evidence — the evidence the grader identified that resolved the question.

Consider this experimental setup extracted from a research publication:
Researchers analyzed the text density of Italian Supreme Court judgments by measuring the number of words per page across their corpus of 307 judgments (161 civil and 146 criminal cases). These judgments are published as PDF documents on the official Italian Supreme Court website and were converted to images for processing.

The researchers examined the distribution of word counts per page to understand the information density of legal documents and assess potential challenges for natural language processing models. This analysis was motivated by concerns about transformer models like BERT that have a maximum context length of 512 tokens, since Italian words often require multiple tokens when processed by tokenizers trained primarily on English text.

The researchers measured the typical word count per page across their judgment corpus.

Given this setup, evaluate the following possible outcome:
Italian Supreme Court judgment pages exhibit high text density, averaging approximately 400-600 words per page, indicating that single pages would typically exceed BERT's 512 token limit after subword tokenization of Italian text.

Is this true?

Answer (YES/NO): NO